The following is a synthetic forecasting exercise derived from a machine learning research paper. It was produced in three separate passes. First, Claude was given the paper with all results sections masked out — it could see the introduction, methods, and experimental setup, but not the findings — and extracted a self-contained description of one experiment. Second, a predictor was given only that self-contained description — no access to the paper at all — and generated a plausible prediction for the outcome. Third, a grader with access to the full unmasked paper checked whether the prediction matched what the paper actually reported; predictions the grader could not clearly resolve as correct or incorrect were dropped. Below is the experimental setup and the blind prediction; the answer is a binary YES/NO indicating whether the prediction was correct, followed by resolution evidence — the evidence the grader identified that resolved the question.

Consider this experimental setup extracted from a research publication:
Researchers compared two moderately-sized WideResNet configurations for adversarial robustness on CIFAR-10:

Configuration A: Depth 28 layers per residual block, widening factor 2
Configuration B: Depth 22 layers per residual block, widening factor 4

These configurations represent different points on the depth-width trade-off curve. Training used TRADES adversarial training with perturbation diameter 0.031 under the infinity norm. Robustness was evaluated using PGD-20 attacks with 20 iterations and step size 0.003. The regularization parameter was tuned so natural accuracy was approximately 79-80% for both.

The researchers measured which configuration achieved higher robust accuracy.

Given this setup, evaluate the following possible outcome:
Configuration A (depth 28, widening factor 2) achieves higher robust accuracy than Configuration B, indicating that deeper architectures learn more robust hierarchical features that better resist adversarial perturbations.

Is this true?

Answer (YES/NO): NO